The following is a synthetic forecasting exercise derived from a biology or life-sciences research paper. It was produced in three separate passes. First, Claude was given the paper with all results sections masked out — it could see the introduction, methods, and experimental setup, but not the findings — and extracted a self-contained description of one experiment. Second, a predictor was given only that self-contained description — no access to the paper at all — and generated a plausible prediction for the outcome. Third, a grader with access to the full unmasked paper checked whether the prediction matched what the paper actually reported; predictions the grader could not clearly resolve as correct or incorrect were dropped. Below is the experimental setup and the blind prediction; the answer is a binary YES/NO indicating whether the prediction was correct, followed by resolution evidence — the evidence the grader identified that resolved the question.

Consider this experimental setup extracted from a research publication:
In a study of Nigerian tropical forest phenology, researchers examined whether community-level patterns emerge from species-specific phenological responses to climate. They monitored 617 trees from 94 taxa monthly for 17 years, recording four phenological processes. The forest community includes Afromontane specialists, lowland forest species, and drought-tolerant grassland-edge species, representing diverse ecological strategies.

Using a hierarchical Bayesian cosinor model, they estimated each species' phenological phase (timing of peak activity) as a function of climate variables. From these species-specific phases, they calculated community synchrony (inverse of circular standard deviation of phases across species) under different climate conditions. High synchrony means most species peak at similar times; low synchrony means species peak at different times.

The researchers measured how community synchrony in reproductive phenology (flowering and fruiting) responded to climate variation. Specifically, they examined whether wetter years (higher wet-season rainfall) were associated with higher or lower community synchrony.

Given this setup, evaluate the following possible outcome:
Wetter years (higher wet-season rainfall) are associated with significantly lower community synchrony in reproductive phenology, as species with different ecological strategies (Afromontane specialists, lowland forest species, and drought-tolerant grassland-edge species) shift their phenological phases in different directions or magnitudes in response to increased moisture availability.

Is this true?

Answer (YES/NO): YES